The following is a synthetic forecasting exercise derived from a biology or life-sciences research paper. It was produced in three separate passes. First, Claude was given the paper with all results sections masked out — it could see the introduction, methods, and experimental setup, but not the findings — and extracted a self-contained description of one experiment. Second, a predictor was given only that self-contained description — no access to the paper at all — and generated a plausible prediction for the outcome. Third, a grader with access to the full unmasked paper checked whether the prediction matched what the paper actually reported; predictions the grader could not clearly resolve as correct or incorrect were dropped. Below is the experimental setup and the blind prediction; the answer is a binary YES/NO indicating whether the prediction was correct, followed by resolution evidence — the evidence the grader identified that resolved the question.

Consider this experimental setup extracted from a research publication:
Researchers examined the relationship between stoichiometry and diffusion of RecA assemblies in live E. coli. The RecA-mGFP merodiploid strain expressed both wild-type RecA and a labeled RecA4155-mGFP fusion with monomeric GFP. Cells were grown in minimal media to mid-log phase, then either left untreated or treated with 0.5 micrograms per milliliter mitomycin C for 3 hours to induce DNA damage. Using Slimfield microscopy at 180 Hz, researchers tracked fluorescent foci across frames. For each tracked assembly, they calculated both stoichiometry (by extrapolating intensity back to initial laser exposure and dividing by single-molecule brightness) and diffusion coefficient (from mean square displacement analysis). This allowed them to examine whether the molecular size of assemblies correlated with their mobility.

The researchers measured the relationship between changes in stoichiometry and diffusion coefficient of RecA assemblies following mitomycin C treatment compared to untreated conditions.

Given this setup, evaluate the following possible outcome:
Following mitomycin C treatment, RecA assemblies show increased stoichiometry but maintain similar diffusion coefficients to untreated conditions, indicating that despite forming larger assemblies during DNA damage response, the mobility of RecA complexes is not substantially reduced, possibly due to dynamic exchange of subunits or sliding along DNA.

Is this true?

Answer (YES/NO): NO